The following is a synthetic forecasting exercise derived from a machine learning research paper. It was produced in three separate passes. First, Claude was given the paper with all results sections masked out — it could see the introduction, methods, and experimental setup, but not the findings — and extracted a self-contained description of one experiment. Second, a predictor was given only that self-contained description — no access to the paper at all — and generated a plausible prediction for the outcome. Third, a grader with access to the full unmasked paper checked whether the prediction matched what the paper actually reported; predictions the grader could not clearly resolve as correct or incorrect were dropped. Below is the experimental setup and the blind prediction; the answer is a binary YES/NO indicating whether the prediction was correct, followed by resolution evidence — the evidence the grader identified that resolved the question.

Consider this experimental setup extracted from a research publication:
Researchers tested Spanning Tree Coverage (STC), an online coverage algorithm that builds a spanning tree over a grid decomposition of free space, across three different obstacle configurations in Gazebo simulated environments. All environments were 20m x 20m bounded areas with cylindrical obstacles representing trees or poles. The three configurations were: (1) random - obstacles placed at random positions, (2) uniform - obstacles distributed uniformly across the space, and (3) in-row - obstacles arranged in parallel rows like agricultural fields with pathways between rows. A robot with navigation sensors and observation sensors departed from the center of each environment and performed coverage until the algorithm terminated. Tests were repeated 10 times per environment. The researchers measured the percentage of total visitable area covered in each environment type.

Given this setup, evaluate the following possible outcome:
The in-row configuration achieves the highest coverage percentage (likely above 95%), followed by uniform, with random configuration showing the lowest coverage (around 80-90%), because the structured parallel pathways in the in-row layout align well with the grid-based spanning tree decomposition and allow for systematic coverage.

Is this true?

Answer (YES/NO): NO